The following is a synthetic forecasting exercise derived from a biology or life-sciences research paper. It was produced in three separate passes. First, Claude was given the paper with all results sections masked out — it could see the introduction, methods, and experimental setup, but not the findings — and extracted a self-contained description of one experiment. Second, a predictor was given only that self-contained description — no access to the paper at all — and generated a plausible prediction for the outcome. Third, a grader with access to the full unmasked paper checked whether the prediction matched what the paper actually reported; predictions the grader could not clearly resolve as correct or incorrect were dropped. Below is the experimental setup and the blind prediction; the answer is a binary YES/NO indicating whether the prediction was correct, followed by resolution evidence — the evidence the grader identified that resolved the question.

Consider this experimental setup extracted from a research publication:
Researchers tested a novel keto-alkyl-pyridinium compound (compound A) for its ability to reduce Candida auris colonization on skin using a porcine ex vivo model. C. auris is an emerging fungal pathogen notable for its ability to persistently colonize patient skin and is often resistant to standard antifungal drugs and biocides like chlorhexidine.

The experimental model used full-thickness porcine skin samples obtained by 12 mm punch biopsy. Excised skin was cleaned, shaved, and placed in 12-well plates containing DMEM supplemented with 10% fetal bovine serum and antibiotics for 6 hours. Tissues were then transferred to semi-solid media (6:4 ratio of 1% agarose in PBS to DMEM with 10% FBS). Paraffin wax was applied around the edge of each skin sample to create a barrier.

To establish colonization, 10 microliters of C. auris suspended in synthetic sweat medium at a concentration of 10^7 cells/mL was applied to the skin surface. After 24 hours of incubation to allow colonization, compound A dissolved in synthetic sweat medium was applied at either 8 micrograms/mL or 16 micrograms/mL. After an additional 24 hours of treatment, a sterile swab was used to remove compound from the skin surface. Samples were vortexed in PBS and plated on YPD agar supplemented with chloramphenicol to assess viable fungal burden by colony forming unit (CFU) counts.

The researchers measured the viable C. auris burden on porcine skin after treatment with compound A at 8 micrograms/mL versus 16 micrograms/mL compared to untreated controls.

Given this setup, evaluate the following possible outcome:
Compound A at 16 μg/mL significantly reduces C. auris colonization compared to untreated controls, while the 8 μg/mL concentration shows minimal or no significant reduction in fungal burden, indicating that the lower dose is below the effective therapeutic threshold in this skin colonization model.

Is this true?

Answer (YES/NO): NO